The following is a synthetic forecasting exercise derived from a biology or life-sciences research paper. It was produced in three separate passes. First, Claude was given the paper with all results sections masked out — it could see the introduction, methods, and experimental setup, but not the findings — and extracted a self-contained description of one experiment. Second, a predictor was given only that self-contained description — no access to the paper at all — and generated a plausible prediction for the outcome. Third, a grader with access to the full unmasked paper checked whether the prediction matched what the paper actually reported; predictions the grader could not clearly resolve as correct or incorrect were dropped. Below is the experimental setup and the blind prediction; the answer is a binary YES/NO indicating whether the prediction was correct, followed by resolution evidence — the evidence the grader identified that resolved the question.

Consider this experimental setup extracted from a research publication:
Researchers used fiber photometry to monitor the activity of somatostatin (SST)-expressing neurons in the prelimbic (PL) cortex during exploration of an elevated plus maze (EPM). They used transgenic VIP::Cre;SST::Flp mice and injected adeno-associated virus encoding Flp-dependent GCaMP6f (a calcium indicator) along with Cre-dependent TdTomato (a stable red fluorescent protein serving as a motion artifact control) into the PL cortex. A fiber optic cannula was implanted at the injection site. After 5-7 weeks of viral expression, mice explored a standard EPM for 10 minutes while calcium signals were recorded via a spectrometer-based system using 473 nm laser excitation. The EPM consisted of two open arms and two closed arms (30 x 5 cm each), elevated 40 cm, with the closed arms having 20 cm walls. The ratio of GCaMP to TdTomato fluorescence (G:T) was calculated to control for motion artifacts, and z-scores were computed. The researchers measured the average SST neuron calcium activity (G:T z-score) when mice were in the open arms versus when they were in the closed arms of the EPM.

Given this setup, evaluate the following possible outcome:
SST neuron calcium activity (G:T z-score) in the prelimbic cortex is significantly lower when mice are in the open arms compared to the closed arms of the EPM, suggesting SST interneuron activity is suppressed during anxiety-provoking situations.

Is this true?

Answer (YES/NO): NO